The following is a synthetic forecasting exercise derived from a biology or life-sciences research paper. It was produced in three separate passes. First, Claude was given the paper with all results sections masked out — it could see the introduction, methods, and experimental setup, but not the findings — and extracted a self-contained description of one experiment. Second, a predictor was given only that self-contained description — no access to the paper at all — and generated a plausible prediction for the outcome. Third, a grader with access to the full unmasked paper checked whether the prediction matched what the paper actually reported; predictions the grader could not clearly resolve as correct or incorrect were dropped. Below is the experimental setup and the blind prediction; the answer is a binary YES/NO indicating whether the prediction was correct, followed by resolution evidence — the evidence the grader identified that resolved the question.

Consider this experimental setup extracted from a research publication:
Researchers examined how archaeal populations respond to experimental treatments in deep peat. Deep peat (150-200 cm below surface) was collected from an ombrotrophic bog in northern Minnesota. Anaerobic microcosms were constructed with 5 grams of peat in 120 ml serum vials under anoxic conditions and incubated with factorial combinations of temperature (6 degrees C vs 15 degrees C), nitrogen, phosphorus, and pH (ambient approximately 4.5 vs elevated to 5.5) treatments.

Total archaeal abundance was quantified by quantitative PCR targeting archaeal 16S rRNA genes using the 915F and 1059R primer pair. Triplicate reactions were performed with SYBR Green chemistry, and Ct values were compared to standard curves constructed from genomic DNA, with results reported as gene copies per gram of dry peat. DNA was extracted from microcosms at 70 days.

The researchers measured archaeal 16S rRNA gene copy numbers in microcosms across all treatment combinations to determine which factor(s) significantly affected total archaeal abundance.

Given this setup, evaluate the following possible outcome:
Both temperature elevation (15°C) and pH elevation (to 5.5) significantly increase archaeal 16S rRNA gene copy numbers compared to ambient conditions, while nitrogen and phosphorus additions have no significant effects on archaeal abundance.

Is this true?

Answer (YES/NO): NO